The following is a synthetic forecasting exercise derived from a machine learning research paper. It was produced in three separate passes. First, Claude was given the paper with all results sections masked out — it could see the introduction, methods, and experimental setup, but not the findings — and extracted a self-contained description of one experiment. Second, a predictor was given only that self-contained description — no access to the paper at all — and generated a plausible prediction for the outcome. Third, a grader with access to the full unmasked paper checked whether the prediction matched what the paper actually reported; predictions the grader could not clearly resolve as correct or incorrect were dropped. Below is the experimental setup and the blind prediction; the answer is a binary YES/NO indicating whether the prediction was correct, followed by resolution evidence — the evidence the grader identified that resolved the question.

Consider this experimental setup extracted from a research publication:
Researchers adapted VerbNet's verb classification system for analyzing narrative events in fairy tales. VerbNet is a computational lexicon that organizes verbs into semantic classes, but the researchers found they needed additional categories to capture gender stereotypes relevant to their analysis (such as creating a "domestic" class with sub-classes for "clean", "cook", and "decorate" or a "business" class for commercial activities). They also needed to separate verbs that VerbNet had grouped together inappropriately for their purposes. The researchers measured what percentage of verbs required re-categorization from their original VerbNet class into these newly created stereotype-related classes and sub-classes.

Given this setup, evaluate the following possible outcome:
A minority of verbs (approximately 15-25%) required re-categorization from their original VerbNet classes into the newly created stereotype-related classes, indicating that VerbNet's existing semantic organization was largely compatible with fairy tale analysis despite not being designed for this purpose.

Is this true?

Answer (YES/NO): YES